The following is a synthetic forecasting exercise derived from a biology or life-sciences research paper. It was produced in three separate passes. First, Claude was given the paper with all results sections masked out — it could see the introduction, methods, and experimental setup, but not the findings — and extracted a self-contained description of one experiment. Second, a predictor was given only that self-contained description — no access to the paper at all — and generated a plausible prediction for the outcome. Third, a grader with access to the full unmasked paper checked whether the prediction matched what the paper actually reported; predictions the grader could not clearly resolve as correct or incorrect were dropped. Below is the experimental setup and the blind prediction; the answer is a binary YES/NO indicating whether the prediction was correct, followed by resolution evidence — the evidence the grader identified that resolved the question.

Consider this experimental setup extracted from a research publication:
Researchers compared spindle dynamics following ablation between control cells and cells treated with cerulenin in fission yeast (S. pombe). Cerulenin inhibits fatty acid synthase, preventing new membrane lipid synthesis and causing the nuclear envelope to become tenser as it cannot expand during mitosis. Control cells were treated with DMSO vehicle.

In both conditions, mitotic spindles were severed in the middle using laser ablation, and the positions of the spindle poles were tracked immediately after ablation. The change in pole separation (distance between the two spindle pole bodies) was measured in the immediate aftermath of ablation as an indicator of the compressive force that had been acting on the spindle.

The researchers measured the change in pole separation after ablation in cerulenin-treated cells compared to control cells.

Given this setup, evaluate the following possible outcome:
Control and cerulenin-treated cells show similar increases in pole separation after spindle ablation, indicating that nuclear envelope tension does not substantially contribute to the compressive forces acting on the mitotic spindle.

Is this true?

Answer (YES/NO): NO